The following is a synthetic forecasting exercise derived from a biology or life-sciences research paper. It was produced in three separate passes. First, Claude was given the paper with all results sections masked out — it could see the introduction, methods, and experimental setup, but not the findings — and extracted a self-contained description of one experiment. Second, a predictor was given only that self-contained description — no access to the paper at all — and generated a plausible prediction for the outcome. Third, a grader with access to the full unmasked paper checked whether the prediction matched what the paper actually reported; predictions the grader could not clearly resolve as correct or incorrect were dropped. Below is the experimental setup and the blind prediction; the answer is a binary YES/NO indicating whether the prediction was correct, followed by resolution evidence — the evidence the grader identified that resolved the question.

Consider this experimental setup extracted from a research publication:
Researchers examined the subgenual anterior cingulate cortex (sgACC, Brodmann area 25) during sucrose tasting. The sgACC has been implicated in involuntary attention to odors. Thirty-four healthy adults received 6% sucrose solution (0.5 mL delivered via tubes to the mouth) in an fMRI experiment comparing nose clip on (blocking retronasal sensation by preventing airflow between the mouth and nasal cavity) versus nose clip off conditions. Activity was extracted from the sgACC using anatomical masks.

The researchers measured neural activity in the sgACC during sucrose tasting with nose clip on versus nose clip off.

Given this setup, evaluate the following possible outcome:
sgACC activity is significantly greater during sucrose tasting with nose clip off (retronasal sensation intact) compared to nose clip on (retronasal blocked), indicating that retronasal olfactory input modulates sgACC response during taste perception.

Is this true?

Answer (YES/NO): YES